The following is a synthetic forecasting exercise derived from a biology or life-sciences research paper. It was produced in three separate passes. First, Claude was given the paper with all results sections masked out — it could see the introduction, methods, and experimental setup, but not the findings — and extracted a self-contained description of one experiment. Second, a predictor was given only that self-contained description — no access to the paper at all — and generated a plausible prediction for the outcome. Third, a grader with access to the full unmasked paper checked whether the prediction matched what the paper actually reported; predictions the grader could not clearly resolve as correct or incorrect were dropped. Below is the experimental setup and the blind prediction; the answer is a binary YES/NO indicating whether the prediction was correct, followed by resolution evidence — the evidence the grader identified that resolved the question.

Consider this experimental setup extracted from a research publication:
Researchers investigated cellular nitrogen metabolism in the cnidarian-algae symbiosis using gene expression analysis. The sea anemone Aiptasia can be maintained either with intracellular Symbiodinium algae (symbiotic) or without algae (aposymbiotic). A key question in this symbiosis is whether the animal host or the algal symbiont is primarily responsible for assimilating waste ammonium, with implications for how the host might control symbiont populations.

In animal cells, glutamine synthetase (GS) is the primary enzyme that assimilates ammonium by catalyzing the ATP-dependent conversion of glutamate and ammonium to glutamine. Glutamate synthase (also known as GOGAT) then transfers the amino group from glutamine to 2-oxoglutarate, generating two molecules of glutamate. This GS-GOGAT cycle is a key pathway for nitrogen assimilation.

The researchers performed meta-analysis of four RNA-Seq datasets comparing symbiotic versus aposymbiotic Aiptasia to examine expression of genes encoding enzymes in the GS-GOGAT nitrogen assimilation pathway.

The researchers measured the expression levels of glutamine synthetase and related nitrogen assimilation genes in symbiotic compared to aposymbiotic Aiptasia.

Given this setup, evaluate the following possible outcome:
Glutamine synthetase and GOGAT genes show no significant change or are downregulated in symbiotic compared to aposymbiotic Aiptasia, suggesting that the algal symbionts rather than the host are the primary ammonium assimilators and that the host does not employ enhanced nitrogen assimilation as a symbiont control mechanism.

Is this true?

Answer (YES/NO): NO